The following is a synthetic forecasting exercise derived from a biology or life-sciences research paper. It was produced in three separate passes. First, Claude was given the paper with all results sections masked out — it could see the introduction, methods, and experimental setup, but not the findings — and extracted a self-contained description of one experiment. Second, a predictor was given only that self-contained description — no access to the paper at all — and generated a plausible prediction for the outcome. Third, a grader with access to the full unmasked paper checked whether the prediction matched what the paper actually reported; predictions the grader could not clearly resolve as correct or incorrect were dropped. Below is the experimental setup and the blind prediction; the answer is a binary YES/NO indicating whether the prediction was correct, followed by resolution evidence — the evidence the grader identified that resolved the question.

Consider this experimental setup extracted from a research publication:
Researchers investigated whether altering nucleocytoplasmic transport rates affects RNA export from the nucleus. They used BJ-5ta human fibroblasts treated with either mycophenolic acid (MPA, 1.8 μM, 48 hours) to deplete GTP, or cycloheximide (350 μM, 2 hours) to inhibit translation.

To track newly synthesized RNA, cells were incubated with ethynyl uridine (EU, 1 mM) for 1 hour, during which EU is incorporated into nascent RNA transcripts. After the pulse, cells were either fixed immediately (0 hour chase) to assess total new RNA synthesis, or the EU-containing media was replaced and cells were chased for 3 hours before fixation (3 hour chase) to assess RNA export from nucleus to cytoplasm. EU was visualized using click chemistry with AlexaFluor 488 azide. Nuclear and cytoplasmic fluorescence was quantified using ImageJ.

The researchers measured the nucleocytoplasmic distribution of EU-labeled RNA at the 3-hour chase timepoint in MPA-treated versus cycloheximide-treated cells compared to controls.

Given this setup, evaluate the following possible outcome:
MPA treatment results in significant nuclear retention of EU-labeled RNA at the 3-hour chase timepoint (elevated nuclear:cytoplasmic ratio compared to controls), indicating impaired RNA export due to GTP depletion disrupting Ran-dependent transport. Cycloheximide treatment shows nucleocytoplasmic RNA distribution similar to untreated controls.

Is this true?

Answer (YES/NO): NO